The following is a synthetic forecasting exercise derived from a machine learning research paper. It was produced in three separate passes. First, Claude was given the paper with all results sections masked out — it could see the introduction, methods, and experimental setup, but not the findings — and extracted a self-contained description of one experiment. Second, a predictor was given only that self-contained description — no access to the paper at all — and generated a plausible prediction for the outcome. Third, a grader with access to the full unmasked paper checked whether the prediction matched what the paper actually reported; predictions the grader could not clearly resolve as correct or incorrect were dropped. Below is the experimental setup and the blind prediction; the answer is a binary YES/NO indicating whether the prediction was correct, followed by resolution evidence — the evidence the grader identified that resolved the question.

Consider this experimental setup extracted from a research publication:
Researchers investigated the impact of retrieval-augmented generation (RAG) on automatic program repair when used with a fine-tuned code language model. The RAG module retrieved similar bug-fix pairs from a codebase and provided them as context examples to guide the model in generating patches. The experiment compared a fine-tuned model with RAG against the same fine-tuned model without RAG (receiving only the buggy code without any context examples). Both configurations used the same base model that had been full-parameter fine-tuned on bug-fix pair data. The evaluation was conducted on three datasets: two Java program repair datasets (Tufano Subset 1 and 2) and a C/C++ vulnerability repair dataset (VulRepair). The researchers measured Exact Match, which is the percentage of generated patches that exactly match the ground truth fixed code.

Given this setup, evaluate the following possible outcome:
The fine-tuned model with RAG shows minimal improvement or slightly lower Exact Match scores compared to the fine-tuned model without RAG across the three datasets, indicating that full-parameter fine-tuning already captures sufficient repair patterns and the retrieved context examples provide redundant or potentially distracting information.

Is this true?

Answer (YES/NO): NO